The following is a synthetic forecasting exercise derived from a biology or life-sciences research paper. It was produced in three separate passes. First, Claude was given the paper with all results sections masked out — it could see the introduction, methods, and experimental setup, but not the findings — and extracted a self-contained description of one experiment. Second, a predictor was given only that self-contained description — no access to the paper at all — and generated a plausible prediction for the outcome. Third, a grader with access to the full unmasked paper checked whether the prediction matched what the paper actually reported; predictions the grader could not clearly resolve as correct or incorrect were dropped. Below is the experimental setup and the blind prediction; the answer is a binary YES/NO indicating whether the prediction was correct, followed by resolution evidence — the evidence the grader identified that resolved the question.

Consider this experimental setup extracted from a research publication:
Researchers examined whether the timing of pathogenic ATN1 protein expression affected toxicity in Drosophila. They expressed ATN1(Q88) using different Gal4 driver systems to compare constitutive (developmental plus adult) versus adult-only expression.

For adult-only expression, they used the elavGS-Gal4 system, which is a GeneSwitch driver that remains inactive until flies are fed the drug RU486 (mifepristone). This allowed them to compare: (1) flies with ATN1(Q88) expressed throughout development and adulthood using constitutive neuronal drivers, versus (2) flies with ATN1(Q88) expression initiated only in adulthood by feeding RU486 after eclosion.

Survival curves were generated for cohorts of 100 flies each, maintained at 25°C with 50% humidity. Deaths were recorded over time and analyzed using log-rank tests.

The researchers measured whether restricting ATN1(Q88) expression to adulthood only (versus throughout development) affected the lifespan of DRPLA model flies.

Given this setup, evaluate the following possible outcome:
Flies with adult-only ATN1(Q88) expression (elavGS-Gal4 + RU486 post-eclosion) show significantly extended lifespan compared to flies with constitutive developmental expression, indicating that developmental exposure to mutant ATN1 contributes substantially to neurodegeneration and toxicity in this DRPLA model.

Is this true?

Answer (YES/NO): NO